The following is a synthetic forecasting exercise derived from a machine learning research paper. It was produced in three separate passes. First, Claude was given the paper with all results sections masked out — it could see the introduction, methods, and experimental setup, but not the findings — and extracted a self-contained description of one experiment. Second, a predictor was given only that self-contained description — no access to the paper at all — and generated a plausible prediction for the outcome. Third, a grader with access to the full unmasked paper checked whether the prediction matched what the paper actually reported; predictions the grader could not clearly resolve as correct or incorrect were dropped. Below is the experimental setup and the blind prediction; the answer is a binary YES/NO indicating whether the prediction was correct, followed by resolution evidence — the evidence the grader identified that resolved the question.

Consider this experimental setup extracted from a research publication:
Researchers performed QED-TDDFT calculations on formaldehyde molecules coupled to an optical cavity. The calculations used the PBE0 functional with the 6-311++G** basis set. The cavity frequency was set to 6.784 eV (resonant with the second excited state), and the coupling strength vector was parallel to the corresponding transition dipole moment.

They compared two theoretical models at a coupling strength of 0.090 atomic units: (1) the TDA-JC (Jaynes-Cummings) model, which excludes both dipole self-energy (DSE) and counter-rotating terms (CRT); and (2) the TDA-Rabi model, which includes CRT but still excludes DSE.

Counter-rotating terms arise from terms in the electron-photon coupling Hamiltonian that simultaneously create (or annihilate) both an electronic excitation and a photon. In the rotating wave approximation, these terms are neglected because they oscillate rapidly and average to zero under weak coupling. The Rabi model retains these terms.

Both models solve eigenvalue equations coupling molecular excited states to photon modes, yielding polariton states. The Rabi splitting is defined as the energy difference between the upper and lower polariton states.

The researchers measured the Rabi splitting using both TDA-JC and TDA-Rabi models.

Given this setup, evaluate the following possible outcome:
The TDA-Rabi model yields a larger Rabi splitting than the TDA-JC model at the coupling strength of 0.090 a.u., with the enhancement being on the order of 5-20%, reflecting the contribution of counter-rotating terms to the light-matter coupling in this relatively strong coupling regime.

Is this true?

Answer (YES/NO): NO